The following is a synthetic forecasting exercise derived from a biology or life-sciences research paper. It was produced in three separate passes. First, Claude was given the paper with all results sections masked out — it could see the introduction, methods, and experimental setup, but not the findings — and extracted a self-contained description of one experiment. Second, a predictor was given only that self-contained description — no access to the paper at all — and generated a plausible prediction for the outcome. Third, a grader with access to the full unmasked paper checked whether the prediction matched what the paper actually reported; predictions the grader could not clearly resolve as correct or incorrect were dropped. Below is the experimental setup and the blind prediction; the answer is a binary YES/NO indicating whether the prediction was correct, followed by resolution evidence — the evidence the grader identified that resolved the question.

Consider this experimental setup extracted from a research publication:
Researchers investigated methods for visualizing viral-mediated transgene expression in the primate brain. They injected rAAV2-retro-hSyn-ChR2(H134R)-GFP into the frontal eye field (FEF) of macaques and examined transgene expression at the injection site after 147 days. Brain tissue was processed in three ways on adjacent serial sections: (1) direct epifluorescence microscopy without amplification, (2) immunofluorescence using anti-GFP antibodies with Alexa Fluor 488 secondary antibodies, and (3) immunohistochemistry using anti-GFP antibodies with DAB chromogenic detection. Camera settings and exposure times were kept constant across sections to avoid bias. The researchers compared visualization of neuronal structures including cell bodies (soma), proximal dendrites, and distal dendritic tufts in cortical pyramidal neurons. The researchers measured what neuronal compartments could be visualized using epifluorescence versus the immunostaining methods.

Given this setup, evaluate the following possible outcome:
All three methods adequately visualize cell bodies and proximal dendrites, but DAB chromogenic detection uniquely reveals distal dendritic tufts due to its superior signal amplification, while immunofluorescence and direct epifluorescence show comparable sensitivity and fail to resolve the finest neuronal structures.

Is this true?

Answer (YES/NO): NO